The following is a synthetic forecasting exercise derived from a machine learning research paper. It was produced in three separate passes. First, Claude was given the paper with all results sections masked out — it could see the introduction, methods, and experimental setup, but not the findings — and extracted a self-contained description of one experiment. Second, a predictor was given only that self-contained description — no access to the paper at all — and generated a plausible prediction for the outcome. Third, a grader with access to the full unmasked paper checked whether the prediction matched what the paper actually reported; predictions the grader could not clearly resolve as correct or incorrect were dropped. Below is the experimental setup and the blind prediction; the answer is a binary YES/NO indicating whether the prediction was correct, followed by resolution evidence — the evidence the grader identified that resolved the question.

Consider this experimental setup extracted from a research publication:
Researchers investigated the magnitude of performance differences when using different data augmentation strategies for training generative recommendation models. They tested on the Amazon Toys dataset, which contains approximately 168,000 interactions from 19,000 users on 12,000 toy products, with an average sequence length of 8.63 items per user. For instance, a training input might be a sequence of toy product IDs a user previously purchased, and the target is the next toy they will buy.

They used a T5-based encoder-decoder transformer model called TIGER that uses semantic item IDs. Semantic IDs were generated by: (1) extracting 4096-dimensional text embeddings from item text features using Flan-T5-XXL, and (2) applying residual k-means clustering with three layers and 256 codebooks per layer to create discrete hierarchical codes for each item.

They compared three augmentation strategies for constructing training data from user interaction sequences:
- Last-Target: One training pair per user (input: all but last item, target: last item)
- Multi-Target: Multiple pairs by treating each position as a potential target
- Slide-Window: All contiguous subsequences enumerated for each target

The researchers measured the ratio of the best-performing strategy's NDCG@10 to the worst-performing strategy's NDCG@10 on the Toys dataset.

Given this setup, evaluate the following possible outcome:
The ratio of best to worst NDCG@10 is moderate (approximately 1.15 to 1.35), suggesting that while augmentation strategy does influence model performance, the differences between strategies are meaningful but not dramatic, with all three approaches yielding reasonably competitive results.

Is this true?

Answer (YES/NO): NO